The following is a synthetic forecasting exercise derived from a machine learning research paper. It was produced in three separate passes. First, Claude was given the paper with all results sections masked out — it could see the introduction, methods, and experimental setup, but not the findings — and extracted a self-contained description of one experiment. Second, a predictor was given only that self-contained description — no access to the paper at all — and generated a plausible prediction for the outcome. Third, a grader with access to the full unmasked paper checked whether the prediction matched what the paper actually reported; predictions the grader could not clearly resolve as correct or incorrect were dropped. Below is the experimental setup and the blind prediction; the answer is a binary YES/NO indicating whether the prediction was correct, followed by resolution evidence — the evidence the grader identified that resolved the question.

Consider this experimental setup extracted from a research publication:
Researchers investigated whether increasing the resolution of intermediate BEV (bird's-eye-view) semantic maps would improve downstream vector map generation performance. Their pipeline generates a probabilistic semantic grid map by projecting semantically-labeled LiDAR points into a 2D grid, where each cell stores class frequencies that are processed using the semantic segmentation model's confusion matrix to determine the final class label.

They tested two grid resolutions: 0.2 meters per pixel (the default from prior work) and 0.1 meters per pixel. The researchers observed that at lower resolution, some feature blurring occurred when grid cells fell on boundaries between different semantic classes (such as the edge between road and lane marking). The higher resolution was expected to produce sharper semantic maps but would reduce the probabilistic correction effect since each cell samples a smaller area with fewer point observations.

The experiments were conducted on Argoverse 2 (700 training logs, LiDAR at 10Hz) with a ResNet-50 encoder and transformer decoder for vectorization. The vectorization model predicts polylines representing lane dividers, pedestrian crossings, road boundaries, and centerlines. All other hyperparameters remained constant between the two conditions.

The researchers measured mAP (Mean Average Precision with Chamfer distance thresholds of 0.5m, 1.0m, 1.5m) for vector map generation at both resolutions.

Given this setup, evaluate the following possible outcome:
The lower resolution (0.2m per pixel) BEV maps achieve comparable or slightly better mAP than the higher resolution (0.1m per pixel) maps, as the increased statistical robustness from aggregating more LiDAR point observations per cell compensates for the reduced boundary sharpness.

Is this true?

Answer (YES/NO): YES